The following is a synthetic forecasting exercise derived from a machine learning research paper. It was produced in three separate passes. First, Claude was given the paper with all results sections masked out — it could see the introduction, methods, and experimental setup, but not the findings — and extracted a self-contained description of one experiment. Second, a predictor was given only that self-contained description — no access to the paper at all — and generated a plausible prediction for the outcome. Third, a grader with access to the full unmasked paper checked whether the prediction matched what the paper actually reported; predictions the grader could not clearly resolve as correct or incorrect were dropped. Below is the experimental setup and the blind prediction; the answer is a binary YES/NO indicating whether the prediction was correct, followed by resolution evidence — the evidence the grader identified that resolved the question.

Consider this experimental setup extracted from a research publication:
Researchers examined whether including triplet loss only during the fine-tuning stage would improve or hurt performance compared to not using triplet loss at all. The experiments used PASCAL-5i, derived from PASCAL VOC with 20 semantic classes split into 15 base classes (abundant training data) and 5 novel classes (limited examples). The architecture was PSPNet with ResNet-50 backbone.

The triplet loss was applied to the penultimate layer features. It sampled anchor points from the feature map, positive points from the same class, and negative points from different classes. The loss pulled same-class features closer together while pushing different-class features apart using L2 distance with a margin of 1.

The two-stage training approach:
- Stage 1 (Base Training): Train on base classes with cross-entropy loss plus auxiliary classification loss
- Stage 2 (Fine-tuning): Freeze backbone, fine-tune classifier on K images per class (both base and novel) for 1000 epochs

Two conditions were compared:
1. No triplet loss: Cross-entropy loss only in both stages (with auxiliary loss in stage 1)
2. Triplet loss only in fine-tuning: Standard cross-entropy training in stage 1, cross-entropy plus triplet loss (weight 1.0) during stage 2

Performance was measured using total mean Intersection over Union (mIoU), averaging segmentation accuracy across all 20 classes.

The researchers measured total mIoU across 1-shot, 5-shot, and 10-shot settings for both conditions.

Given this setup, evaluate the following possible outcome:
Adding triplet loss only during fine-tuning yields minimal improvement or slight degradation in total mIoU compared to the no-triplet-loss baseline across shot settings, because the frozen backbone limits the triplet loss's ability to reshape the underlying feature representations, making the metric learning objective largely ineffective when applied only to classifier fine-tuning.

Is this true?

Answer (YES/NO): YES